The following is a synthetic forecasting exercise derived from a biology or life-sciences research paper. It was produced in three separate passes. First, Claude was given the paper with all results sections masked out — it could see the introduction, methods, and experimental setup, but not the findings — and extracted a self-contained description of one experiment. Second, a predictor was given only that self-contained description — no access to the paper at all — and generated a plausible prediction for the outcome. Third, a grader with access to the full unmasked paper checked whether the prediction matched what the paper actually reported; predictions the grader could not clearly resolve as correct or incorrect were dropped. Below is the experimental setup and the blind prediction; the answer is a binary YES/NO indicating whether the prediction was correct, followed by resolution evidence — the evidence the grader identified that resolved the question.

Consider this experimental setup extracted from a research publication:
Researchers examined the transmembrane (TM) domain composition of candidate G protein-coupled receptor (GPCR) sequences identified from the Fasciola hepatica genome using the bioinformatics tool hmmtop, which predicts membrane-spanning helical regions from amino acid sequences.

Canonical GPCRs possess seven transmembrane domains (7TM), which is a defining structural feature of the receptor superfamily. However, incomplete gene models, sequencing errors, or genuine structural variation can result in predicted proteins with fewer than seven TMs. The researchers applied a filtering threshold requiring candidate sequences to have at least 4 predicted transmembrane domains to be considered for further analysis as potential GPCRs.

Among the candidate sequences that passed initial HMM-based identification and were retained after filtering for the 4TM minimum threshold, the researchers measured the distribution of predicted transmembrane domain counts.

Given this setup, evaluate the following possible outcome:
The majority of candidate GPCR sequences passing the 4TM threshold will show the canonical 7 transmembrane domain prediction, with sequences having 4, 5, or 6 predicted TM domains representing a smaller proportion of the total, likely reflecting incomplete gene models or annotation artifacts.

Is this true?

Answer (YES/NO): YES